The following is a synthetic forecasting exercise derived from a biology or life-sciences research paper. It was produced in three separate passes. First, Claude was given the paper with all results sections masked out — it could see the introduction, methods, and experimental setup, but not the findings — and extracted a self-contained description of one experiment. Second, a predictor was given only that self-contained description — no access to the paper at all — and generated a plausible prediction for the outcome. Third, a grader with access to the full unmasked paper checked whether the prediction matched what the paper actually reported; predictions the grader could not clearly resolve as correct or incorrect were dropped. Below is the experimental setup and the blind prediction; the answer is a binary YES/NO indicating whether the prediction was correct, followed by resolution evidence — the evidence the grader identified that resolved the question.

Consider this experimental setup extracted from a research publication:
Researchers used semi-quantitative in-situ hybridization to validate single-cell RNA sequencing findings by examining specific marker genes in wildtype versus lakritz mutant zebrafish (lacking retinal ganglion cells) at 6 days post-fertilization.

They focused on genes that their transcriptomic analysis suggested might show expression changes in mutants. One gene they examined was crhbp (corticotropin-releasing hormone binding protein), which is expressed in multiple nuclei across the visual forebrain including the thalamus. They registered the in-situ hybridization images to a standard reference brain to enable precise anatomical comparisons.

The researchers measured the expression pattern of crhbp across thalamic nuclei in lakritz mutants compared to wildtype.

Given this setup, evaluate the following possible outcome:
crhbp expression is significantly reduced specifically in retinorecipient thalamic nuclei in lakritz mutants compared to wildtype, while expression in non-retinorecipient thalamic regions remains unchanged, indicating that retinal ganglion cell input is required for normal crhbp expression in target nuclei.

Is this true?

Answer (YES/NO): NO